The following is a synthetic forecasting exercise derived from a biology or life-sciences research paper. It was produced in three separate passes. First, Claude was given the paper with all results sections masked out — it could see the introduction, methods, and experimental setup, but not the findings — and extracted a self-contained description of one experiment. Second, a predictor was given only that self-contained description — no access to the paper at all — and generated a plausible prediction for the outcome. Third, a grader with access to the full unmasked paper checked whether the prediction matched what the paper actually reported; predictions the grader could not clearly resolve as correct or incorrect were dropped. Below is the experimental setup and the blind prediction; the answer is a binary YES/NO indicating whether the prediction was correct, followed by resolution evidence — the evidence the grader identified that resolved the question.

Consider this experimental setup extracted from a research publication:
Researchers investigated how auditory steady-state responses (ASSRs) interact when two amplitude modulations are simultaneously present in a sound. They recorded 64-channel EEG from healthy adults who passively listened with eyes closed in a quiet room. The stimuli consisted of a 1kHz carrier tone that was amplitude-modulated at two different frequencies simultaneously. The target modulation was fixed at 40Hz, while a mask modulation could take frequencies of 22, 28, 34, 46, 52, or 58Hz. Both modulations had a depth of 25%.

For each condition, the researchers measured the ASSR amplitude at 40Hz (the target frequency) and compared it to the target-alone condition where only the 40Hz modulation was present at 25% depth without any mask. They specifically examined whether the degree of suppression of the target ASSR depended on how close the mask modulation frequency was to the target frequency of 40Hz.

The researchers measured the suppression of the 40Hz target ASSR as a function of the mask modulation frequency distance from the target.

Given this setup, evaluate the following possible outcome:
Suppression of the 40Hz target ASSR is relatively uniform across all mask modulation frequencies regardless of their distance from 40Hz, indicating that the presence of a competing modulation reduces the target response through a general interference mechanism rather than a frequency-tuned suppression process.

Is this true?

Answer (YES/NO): NO